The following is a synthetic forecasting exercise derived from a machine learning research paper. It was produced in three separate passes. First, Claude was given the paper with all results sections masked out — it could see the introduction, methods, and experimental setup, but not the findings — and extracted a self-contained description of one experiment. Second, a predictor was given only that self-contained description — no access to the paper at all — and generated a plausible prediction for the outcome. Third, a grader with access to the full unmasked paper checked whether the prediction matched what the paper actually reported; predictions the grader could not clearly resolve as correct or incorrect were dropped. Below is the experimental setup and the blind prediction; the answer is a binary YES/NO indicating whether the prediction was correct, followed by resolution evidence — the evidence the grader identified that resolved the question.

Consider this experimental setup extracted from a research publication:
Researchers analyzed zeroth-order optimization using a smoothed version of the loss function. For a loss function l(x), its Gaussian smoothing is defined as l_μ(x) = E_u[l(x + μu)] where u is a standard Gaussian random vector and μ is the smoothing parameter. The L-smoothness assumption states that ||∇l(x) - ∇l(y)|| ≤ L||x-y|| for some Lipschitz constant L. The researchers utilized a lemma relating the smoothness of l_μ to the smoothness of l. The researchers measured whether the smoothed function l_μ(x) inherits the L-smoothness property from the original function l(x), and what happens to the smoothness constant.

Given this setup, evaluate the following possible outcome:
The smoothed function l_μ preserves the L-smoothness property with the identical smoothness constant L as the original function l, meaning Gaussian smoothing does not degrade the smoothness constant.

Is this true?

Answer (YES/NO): NO